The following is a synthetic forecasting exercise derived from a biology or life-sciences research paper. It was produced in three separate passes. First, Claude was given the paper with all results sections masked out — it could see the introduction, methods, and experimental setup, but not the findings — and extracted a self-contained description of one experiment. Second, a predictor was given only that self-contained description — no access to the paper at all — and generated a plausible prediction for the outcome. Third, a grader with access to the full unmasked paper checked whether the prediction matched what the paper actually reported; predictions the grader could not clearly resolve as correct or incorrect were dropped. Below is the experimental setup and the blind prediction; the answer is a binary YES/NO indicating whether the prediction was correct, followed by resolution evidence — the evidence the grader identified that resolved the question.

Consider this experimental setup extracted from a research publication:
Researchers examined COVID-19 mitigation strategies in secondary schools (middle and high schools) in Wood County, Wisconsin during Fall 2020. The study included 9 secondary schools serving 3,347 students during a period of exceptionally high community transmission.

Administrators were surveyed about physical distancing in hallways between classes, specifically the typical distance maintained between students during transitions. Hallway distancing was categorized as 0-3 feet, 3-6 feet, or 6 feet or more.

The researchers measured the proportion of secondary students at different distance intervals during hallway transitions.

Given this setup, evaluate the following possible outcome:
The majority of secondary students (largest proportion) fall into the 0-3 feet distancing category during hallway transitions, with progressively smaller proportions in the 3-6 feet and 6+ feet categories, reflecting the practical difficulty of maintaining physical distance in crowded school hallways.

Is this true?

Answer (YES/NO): YES